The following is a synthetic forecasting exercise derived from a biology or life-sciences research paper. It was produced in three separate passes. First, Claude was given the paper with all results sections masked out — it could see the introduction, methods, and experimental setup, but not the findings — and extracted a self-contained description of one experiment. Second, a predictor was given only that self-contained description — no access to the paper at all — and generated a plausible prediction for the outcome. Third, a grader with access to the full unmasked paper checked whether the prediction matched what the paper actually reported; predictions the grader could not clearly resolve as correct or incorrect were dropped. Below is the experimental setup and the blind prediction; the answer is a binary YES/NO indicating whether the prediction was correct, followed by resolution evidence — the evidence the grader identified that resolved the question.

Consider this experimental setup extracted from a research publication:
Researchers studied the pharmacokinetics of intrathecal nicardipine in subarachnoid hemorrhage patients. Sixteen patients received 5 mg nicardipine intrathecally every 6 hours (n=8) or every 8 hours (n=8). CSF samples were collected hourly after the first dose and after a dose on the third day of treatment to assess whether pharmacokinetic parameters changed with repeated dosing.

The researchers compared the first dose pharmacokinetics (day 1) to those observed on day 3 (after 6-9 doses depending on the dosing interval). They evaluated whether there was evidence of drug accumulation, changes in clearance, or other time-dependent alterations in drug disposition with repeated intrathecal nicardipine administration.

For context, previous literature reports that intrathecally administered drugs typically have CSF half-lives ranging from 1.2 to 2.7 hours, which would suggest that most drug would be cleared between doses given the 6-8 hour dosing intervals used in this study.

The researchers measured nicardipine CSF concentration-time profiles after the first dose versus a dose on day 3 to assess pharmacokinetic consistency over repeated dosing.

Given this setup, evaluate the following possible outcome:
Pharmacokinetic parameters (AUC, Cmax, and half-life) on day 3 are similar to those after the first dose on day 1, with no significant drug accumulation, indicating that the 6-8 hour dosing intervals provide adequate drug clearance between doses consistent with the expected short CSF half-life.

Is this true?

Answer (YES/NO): NO